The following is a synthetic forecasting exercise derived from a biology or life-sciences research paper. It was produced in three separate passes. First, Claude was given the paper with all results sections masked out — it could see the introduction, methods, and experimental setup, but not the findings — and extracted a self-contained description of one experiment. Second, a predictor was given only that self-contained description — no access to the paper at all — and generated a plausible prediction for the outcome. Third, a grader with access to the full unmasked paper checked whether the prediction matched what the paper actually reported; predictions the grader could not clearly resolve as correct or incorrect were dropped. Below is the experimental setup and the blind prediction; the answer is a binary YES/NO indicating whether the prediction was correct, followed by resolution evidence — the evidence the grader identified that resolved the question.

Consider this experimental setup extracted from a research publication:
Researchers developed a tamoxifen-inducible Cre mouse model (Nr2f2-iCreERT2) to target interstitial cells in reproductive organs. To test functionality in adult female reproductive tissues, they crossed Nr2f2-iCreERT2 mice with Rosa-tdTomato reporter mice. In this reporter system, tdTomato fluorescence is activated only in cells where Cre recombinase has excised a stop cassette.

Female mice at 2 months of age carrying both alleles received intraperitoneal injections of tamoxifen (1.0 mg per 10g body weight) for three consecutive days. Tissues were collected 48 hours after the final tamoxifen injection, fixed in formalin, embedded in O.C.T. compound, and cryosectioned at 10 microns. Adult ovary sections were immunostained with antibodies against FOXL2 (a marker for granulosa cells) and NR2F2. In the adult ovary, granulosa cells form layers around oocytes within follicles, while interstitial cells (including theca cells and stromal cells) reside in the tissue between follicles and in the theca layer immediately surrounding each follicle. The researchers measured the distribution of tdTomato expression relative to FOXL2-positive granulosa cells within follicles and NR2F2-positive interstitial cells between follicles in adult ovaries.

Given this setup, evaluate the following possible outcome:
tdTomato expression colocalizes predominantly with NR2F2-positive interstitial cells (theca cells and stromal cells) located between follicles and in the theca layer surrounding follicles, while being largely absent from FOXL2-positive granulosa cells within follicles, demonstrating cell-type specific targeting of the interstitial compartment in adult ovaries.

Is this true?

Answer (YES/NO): YES